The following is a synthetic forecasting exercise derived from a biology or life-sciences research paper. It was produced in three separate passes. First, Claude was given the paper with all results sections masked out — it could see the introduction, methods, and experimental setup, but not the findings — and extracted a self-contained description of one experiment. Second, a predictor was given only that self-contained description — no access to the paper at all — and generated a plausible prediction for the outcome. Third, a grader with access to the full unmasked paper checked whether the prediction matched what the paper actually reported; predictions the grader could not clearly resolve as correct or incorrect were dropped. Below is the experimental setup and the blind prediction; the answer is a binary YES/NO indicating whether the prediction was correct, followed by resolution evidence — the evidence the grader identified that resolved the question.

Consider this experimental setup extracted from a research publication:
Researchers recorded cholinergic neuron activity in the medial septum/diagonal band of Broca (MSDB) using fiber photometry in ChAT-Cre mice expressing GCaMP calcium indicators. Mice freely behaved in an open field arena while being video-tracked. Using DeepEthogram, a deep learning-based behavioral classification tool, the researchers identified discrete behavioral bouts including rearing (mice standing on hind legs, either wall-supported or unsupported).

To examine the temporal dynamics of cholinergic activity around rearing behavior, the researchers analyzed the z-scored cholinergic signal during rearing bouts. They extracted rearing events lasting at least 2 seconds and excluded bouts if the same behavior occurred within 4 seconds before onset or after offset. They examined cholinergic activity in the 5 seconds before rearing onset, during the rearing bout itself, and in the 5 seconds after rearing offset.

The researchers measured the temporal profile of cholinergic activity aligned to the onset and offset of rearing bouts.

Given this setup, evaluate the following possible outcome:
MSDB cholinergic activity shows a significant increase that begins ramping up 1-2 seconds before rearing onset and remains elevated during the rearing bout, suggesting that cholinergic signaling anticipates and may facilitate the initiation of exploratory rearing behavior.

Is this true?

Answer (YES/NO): NO